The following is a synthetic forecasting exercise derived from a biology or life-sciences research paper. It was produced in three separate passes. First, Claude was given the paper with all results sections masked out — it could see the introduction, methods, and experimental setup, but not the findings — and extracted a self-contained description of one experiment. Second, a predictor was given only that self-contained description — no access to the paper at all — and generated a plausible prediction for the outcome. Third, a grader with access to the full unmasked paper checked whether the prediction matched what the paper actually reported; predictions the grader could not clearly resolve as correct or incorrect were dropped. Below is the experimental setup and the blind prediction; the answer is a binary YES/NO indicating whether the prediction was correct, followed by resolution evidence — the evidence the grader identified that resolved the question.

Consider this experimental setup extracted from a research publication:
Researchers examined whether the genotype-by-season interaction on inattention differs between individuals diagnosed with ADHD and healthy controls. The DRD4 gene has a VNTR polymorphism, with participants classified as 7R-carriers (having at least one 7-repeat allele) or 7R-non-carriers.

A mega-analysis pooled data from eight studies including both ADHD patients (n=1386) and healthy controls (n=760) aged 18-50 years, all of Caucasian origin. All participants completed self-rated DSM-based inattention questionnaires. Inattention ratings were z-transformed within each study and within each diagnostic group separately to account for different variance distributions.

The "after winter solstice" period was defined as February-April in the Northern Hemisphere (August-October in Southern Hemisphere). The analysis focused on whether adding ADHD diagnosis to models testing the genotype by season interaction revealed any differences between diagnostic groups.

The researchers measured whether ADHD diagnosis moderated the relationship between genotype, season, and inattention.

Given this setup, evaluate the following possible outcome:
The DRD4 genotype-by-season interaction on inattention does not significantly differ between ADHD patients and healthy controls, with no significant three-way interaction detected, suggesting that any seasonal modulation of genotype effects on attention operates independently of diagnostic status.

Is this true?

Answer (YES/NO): YES